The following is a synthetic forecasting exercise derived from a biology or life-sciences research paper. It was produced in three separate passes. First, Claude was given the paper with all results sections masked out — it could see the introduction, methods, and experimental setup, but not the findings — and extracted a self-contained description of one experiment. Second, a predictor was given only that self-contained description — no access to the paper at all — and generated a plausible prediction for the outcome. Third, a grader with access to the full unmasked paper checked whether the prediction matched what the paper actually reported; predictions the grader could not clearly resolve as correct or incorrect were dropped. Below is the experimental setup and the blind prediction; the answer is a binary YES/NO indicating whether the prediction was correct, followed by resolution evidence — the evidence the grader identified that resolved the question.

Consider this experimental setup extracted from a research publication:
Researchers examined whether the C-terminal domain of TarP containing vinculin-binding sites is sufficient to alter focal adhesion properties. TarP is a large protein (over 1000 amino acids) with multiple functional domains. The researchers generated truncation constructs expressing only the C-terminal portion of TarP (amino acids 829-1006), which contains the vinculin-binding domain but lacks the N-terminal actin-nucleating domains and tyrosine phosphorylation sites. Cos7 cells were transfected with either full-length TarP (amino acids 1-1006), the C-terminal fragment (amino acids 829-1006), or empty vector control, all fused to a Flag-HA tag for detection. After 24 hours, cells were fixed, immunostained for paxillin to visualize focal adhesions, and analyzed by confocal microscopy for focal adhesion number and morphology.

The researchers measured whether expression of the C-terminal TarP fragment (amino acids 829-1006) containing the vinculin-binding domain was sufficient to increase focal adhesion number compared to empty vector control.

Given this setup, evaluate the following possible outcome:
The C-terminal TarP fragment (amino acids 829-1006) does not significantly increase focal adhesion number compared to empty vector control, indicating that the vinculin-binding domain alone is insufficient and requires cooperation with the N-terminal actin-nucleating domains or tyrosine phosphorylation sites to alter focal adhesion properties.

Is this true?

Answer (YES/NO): NO